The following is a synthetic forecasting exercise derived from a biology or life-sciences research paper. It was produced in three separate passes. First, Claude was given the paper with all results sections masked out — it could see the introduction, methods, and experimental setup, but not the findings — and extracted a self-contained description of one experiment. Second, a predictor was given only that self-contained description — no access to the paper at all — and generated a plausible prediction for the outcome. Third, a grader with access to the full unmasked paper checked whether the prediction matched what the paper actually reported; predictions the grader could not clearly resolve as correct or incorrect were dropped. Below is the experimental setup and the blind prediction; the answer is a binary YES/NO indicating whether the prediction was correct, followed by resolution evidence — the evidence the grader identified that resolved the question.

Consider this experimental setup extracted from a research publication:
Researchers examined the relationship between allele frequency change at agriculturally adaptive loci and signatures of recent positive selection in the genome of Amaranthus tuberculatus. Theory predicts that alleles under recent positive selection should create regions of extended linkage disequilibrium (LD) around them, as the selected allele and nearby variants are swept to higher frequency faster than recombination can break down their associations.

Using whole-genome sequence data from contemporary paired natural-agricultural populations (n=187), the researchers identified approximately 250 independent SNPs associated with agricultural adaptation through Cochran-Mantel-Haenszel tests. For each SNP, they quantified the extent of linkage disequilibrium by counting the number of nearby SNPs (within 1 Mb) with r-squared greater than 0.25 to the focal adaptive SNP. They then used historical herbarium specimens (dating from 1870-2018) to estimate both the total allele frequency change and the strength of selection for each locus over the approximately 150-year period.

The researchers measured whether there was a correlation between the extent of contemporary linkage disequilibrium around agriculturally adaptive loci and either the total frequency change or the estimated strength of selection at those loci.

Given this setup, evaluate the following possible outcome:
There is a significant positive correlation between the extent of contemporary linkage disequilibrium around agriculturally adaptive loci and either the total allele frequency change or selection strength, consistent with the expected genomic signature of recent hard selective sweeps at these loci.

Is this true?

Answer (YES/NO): YES